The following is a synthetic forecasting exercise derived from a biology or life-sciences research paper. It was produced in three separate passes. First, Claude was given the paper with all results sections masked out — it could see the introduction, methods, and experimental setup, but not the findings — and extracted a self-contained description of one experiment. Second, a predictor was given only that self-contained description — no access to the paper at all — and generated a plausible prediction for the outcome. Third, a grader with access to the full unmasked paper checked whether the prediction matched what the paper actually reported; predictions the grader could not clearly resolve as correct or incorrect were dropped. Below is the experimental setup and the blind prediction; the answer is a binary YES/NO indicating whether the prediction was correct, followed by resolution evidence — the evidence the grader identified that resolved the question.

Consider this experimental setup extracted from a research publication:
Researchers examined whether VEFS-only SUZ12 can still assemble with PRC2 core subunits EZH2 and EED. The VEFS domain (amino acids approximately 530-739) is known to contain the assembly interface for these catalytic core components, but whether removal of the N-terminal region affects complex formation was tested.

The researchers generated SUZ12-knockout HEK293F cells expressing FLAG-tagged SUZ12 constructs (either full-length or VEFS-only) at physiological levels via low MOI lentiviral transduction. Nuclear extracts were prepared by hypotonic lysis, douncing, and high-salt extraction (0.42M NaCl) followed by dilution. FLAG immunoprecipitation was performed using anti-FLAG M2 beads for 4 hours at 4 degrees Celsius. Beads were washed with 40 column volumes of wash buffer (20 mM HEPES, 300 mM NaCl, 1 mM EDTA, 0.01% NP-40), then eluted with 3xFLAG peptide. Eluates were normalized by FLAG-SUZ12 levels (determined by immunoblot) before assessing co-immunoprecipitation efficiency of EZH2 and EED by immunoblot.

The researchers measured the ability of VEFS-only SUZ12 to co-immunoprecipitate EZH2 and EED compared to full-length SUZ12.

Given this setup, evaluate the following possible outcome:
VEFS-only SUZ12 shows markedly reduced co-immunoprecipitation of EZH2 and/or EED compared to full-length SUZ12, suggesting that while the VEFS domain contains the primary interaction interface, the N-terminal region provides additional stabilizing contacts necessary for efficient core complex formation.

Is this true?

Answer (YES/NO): NO